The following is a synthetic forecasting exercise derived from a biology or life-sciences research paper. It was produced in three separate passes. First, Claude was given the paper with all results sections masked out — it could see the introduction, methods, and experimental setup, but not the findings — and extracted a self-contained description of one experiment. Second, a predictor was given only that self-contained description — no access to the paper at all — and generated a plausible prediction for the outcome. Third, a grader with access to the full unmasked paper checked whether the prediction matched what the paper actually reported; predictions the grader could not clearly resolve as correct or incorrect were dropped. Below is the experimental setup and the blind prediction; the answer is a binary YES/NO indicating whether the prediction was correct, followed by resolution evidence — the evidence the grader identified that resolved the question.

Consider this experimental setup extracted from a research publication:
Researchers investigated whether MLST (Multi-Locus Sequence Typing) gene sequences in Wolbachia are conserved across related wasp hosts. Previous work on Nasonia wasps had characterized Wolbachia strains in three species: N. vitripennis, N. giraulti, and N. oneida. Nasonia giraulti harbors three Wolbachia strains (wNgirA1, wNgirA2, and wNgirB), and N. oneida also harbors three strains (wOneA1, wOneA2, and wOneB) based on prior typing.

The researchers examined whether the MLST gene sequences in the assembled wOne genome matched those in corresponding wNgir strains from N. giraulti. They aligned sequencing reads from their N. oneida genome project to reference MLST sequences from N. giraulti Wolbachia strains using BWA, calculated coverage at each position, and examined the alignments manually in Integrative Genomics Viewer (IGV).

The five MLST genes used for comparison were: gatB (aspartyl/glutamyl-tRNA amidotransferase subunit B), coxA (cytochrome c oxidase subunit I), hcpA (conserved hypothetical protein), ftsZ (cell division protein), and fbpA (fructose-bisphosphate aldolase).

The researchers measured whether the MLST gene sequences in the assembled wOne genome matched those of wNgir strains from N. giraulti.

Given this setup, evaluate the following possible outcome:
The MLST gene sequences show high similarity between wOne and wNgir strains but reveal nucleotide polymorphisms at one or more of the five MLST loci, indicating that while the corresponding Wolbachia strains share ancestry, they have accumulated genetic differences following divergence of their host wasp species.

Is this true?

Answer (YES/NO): NO